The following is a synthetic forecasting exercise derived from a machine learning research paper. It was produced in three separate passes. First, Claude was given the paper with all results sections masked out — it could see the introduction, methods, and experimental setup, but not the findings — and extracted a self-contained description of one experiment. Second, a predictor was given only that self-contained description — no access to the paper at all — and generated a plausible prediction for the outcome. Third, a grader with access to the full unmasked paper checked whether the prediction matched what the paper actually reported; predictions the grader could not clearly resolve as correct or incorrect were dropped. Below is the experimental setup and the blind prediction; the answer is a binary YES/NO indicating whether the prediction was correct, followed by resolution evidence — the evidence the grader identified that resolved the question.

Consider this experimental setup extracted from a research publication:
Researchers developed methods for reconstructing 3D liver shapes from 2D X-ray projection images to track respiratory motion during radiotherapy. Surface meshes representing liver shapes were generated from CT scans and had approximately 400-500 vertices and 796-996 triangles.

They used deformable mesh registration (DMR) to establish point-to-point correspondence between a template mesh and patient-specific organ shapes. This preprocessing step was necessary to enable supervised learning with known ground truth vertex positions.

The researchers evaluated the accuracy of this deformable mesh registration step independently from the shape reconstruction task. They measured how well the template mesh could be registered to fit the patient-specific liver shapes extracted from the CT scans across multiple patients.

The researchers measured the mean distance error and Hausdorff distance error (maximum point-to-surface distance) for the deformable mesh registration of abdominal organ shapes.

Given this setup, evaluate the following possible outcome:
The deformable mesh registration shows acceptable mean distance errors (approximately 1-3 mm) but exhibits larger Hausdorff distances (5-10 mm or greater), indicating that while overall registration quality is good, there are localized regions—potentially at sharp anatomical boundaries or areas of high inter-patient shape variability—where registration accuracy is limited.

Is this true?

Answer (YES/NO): NO